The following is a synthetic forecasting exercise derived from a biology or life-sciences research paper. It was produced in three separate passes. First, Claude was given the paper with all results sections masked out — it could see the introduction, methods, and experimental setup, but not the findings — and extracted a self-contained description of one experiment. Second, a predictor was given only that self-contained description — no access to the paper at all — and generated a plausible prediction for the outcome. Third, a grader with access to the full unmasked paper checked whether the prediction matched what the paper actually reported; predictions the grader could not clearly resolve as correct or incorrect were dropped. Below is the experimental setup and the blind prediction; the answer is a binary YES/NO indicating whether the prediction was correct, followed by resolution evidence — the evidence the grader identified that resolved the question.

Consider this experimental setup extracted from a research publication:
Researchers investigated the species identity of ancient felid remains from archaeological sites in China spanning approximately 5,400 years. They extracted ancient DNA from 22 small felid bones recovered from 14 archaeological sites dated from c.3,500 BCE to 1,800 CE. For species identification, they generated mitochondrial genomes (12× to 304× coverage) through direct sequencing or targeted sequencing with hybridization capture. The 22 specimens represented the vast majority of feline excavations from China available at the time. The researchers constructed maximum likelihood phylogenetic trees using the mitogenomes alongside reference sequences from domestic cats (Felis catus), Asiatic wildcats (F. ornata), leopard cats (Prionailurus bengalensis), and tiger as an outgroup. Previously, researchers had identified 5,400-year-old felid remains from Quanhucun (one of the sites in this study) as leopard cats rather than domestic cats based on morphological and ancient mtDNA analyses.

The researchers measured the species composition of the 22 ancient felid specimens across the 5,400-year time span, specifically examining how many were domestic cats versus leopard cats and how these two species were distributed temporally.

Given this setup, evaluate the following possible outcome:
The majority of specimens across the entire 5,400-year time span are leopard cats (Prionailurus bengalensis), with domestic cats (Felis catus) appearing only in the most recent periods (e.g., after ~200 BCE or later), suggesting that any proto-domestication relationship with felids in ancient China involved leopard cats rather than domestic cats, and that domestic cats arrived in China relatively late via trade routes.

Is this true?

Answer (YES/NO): NO